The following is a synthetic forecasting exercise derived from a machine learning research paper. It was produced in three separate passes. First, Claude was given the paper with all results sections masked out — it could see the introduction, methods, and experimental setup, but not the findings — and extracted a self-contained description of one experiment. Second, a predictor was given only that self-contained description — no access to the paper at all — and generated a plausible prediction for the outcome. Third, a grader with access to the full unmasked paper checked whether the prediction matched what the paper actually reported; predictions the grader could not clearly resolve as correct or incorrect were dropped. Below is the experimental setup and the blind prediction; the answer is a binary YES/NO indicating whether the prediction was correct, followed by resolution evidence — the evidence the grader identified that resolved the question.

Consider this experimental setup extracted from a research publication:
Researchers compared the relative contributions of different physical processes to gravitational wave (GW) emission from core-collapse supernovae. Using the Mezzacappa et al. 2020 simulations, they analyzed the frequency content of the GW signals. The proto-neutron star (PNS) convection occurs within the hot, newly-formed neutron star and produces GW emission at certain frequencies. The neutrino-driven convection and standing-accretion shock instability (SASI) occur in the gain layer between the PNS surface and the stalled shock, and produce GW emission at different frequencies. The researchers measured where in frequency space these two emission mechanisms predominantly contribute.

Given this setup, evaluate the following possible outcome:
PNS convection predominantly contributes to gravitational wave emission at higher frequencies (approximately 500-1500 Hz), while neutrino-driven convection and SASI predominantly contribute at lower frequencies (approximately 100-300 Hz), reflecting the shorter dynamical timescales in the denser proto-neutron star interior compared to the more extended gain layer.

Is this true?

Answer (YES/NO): NO